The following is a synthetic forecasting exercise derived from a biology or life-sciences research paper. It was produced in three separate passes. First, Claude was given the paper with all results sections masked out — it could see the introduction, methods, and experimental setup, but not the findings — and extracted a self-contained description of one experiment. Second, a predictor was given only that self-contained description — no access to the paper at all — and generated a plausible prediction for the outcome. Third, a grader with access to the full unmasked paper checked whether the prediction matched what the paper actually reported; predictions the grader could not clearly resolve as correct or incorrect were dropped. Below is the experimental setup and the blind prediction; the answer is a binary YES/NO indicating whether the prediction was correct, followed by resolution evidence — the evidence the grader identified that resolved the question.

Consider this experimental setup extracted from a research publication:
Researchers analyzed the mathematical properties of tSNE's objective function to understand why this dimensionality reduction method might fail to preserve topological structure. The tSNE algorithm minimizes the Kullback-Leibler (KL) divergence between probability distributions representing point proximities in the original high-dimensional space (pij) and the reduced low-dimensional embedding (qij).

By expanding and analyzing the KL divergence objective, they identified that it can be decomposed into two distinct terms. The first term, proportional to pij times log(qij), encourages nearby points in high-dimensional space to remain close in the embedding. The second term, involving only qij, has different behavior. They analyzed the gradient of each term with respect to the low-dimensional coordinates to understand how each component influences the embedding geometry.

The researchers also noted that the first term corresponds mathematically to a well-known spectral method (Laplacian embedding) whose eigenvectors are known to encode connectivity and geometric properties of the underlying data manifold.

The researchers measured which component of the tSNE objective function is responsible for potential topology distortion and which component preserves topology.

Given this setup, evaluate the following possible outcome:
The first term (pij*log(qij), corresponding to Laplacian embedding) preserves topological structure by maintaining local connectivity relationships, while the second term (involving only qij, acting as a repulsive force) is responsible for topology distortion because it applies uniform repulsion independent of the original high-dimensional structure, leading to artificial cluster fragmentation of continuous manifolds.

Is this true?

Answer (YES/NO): YES